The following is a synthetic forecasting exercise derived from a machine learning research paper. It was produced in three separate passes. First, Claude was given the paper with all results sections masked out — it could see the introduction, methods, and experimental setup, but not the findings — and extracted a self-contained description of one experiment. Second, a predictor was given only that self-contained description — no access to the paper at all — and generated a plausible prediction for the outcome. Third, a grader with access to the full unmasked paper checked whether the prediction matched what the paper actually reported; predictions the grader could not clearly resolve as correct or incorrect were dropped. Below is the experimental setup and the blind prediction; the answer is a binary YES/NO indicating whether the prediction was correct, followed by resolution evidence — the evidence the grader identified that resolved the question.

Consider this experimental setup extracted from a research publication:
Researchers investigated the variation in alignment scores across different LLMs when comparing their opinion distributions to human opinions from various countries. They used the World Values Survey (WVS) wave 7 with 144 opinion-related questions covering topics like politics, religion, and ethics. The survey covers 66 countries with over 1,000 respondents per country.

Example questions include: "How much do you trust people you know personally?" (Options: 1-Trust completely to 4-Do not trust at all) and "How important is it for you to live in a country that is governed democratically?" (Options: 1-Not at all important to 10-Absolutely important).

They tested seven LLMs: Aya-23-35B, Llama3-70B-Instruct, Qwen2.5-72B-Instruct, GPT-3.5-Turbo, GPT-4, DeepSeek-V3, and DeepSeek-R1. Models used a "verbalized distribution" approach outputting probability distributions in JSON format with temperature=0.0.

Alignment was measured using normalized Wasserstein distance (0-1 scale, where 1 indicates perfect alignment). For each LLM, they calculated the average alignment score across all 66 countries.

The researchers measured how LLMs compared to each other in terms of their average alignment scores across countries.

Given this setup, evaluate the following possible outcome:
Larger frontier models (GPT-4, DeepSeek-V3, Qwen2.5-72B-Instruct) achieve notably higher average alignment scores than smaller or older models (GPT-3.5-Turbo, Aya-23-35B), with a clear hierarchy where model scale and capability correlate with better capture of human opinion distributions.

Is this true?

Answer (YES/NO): NO